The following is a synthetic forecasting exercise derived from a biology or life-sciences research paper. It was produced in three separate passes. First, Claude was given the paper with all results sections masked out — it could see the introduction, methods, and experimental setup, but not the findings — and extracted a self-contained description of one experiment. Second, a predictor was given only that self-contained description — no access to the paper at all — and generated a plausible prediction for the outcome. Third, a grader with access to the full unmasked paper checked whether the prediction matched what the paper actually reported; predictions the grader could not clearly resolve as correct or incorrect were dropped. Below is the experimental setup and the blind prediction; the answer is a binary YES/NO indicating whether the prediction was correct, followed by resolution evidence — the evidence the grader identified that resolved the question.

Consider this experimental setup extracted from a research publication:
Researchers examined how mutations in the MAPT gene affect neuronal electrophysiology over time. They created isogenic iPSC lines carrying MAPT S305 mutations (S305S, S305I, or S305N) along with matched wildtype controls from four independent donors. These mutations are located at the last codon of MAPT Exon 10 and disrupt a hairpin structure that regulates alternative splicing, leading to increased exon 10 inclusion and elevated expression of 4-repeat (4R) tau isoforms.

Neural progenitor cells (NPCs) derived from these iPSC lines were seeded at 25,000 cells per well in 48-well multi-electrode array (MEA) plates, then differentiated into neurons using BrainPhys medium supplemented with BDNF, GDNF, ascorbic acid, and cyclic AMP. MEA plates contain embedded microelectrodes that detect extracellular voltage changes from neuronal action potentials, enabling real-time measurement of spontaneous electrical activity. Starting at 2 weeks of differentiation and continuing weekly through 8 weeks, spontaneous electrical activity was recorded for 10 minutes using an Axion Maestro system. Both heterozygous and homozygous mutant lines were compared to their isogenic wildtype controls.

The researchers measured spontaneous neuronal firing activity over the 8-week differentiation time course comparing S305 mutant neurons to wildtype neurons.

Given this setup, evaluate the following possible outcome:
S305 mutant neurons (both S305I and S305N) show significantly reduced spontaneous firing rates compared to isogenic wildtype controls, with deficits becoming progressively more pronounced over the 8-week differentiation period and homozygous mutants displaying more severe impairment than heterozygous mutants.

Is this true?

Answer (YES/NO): NO